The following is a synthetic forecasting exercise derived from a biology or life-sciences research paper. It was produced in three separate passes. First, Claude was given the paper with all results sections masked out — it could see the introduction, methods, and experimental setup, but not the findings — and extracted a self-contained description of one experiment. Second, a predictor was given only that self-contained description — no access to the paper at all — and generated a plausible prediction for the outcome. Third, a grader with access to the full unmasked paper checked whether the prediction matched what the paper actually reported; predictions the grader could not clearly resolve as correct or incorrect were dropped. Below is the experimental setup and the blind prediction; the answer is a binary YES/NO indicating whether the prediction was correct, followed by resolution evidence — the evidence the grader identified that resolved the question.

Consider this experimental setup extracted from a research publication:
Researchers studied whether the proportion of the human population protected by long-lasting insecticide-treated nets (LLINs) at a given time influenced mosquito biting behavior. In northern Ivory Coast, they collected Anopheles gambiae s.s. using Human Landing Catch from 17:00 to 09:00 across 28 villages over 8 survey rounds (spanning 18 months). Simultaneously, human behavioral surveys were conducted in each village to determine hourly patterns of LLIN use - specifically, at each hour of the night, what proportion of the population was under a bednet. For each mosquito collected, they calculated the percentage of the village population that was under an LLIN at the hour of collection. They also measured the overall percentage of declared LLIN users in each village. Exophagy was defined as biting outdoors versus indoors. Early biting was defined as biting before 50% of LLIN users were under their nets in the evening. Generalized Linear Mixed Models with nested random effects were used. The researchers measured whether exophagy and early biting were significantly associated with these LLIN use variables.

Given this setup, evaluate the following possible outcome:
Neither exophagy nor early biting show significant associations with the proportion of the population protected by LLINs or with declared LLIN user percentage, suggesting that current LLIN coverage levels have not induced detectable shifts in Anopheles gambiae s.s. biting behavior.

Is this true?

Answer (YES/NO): NO